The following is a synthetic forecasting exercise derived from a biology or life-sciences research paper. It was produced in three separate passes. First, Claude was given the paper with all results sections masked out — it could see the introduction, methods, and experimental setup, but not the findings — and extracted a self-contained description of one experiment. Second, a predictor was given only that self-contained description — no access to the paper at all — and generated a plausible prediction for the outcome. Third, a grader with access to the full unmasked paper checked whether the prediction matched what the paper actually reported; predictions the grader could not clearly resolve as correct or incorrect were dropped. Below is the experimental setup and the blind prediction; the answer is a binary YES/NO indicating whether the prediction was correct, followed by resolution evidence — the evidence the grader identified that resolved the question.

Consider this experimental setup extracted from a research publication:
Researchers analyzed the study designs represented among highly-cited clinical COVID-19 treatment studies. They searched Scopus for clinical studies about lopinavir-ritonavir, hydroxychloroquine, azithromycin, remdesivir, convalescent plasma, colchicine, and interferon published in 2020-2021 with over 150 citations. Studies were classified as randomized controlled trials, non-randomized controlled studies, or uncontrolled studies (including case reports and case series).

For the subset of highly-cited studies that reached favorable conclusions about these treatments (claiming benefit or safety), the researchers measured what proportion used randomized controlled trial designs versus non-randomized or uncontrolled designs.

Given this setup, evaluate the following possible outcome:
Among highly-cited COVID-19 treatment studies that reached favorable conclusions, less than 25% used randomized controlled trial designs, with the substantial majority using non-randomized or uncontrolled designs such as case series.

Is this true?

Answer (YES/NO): YES